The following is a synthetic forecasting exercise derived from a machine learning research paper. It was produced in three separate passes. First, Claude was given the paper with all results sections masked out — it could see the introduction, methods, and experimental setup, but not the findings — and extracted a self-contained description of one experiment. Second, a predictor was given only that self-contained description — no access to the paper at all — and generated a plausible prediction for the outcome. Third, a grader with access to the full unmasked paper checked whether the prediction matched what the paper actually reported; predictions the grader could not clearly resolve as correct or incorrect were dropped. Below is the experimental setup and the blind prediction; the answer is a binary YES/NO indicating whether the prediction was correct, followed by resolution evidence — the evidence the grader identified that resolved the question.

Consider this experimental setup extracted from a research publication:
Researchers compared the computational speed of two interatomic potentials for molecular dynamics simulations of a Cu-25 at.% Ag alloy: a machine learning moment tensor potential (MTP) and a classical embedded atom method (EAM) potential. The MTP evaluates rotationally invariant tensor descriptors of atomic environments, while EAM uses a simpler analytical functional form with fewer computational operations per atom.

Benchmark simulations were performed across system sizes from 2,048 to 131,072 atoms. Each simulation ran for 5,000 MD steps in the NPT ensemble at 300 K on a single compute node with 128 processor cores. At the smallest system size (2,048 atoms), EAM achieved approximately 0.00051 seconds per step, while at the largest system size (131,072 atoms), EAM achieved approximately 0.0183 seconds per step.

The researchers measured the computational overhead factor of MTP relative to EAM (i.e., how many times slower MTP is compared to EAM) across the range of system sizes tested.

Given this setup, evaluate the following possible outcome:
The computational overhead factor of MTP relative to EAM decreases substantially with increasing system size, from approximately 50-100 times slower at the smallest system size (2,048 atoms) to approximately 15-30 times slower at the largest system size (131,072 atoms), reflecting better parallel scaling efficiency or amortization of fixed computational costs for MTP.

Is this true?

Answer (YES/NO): NO